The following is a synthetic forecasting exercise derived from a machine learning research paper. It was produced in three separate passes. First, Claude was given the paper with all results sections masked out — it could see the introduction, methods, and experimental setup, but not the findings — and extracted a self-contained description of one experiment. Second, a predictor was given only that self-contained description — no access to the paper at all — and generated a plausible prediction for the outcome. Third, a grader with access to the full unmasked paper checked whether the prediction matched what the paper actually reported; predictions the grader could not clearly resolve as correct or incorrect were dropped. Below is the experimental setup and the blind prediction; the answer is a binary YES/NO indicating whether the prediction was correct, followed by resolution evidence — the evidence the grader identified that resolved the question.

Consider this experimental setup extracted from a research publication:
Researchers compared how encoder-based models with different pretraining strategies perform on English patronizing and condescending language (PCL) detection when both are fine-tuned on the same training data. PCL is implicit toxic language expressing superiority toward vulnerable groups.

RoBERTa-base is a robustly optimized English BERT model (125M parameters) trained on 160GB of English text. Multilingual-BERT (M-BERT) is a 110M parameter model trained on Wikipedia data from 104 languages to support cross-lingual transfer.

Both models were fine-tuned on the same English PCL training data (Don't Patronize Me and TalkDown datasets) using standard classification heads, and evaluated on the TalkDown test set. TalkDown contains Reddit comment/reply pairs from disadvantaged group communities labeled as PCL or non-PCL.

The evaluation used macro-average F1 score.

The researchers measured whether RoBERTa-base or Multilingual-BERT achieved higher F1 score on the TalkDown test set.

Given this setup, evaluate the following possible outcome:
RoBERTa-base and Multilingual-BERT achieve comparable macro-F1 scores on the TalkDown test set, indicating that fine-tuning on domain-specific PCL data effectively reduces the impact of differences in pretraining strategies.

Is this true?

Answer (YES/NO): YES